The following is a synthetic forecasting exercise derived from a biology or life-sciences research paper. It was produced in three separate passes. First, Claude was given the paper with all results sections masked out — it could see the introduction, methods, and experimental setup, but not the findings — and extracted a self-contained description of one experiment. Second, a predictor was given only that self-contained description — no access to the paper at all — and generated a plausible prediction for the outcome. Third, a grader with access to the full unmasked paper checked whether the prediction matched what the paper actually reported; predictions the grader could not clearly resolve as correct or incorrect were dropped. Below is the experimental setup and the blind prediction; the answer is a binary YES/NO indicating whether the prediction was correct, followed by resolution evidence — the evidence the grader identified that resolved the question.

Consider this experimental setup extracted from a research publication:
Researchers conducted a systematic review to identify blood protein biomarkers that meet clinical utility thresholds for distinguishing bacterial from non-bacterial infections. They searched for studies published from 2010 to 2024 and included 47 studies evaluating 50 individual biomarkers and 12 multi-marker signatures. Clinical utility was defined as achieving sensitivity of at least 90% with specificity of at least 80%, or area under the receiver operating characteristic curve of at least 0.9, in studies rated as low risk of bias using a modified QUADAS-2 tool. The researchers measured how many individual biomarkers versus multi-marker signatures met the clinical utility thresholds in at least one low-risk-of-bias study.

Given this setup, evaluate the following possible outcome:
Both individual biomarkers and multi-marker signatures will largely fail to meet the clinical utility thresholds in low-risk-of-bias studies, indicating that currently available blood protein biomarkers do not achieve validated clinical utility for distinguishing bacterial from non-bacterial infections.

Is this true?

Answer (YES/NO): NO